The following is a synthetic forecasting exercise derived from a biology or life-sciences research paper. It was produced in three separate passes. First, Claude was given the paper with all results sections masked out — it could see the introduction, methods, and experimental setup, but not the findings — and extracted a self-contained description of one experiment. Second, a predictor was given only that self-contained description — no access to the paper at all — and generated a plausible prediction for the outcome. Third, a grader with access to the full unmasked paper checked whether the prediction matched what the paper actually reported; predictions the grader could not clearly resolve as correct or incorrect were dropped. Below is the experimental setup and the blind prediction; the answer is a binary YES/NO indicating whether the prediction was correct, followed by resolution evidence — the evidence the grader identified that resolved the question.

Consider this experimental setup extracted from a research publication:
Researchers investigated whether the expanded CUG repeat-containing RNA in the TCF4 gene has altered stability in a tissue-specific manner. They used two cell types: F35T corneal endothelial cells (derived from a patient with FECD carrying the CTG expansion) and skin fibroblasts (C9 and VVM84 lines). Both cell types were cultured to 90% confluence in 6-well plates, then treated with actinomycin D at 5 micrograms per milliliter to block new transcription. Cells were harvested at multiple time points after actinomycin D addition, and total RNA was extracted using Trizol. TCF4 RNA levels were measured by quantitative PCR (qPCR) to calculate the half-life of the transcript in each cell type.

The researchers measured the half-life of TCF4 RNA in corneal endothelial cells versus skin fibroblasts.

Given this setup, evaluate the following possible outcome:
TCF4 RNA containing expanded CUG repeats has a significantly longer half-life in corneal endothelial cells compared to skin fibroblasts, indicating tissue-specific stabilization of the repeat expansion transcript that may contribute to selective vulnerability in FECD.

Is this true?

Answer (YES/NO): YES